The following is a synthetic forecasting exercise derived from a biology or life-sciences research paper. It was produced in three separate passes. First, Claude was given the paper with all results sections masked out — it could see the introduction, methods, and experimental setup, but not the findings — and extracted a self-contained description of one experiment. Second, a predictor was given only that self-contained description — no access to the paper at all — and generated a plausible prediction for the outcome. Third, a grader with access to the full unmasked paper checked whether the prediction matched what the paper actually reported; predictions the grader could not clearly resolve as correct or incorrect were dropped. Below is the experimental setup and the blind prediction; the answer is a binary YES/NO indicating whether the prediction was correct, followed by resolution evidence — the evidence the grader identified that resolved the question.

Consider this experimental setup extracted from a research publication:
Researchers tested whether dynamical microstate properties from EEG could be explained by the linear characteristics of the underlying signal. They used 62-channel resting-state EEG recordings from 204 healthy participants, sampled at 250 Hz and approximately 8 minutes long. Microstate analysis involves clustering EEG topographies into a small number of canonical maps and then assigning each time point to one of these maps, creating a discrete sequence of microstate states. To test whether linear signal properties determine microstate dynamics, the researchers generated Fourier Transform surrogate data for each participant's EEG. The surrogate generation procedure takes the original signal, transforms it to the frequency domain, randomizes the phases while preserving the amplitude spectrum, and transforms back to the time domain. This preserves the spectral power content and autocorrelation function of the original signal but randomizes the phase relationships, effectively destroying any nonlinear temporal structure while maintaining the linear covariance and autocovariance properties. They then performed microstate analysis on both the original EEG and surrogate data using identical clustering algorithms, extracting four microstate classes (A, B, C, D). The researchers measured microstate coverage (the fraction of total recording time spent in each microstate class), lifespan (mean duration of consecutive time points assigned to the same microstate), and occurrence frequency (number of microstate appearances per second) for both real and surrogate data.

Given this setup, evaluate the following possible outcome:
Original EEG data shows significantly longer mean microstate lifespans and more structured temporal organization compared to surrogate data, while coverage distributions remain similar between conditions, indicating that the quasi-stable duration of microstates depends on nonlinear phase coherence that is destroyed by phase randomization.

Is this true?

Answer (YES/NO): NO